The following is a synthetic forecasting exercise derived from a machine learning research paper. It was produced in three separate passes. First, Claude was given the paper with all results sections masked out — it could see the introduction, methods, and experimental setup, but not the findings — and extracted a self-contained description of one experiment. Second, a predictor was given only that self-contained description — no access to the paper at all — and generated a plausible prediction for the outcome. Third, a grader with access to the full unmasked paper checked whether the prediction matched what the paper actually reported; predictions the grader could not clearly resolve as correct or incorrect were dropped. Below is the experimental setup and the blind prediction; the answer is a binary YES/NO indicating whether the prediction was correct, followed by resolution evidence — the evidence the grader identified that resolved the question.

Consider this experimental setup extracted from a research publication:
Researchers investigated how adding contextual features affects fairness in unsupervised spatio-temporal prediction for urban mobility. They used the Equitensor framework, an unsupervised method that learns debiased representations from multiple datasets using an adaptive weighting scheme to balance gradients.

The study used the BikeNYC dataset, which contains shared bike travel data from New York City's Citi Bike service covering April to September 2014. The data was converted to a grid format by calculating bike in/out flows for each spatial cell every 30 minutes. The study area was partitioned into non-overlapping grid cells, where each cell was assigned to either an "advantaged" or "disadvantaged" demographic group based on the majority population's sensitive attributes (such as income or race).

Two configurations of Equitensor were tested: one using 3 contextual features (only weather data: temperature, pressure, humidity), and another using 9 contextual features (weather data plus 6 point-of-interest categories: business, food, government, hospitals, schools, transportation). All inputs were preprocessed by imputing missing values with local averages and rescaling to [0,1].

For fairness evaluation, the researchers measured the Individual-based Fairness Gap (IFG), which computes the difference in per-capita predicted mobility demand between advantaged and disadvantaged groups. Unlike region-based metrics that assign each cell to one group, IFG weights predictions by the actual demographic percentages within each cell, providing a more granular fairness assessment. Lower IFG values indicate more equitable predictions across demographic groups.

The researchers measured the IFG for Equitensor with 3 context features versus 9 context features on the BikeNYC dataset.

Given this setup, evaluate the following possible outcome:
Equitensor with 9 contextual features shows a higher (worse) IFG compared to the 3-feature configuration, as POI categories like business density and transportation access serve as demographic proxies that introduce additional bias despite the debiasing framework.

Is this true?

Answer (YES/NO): NO